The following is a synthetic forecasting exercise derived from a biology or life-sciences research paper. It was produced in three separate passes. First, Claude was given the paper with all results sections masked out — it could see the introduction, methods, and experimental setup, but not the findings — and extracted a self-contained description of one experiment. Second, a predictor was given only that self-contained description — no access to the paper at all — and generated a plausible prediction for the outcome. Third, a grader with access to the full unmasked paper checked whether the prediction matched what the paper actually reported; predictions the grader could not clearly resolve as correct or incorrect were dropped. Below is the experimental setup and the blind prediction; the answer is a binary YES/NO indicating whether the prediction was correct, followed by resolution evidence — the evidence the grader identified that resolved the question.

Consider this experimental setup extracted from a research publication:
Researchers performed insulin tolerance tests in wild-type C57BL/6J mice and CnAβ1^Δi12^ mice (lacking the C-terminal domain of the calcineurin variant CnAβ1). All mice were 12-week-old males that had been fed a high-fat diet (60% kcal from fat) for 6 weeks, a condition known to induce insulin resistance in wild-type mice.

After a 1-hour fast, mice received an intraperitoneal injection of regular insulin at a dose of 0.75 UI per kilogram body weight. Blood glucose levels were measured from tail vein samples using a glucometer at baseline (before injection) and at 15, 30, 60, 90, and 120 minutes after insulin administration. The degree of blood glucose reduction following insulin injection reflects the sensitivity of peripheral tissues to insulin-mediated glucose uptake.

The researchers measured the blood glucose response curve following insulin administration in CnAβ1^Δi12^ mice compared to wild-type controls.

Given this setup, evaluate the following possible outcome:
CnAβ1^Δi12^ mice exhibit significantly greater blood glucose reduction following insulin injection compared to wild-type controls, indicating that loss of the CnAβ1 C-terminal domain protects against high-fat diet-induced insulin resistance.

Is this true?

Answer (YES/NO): YES